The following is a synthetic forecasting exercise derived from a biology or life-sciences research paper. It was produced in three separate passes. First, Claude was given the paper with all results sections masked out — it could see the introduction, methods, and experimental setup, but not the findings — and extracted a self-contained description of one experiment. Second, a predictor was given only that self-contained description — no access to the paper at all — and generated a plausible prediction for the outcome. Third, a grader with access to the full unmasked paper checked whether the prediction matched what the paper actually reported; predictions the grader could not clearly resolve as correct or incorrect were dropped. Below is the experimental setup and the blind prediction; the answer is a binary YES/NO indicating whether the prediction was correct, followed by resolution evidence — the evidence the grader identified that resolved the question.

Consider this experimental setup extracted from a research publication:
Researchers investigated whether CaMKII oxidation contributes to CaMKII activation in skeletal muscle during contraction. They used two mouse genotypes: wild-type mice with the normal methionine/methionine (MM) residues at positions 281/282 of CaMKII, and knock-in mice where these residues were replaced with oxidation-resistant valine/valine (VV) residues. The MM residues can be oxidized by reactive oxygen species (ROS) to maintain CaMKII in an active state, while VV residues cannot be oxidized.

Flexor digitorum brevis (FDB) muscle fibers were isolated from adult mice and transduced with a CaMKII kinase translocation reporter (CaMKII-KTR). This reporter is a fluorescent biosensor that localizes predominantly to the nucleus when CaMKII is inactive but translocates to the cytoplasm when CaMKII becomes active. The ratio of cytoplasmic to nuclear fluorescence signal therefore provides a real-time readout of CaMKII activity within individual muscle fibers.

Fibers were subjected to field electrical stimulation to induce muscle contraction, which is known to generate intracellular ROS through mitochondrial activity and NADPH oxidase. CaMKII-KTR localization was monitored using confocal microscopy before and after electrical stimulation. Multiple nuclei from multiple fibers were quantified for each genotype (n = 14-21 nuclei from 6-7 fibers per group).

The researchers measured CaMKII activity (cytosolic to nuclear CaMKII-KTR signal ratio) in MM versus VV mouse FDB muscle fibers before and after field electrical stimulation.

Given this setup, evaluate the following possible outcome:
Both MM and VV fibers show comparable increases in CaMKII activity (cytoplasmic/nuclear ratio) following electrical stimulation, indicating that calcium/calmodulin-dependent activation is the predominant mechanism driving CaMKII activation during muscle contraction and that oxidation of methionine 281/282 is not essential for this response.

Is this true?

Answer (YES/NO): NO